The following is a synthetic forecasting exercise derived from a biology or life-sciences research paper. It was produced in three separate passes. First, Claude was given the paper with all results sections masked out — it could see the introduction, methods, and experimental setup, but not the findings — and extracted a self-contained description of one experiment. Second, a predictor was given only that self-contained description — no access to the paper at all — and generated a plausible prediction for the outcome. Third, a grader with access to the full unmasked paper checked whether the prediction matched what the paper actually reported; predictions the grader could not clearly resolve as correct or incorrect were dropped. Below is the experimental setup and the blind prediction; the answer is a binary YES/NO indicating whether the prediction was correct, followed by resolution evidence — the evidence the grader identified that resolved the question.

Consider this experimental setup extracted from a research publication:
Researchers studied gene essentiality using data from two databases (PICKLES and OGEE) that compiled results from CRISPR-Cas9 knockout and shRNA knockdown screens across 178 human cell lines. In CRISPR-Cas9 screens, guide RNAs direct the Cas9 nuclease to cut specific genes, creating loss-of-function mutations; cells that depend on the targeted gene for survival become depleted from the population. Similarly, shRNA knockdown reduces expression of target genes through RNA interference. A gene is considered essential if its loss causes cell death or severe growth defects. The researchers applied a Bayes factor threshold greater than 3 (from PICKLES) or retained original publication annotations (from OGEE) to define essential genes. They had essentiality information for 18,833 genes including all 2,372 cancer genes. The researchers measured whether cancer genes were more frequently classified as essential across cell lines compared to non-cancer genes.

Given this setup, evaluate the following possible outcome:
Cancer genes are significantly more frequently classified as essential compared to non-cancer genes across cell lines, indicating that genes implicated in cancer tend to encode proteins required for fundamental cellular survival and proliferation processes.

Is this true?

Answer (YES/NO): YES